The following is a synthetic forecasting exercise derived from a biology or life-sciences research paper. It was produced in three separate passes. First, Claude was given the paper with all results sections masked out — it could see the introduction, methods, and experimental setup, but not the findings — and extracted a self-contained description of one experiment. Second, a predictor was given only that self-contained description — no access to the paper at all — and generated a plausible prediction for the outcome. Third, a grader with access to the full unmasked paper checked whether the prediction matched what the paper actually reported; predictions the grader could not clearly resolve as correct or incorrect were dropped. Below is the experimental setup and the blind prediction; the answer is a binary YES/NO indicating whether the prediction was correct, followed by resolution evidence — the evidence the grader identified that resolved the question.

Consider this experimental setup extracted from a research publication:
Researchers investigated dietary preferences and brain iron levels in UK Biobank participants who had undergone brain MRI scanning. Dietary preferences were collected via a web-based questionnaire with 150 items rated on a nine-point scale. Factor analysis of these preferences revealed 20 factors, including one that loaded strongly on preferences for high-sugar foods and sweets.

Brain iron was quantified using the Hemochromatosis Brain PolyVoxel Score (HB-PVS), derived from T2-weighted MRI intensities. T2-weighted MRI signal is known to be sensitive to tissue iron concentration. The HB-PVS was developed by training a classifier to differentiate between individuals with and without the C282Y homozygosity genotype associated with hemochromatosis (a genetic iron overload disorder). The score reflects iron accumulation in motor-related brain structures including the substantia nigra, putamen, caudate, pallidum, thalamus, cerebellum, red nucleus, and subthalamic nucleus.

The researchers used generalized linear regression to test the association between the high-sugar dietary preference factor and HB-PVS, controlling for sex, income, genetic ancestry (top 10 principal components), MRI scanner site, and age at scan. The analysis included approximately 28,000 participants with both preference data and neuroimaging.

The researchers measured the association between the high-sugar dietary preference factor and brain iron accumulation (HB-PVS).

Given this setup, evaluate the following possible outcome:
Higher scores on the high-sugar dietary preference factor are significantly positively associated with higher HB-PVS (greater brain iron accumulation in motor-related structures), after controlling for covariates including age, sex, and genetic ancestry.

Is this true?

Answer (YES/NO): NO